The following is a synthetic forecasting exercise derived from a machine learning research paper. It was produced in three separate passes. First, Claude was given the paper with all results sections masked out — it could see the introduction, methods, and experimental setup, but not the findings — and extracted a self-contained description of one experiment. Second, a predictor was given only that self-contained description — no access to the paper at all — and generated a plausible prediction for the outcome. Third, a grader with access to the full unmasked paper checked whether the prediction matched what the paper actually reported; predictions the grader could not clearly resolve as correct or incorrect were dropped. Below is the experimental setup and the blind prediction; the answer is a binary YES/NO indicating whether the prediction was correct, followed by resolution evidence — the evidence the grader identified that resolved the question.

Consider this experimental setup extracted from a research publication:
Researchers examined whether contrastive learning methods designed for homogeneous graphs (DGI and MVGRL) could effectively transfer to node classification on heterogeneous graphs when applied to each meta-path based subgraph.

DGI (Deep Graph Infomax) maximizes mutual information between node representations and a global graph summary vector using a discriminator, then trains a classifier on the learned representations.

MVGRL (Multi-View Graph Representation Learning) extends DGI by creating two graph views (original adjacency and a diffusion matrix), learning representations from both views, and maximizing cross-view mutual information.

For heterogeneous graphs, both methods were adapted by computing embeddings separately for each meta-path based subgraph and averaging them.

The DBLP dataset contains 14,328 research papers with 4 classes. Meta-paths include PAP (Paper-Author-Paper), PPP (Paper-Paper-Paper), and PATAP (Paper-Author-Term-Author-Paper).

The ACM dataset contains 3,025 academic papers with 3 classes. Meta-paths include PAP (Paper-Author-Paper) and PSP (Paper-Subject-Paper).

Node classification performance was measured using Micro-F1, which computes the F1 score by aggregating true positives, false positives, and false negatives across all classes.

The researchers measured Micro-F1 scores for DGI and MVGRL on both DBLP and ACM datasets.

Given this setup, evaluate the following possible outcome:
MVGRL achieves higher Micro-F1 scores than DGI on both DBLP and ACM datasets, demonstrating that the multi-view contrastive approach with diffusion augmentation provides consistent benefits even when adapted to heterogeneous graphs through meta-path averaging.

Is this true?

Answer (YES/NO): NO